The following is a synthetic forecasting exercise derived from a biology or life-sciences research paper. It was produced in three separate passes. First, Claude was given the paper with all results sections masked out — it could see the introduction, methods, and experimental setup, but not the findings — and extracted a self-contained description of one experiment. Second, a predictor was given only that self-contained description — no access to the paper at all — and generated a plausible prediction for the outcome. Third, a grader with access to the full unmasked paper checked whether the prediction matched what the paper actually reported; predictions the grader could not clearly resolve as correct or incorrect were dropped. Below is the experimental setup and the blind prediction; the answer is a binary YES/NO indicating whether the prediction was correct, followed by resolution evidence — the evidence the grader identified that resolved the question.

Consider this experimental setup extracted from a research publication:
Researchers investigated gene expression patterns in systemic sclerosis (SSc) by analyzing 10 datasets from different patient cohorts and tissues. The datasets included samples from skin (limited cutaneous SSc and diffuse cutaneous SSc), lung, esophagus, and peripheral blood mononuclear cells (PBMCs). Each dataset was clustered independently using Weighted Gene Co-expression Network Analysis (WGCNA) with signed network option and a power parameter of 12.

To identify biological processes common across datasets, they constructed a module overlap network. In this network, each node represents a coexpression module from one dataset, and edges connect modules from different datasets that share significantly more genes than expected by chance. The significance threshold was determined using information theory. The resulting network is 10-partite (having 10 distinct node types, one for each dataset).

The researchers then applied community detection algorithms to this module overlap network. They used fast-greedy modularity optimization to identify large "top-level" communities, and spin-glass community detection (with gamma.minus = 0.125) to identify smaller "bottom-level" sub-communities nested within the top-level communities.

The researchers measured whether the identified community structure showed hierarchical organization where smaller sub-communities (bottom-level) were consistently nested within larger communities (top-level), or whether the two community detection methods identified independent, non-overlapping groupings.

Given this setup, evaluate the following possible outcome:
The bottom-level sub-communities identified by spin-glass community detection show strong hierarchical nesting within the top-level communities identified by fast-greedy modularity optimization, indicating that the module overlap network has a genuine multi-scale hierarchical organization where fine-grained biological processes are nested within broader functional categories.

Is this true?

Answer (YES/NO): YES